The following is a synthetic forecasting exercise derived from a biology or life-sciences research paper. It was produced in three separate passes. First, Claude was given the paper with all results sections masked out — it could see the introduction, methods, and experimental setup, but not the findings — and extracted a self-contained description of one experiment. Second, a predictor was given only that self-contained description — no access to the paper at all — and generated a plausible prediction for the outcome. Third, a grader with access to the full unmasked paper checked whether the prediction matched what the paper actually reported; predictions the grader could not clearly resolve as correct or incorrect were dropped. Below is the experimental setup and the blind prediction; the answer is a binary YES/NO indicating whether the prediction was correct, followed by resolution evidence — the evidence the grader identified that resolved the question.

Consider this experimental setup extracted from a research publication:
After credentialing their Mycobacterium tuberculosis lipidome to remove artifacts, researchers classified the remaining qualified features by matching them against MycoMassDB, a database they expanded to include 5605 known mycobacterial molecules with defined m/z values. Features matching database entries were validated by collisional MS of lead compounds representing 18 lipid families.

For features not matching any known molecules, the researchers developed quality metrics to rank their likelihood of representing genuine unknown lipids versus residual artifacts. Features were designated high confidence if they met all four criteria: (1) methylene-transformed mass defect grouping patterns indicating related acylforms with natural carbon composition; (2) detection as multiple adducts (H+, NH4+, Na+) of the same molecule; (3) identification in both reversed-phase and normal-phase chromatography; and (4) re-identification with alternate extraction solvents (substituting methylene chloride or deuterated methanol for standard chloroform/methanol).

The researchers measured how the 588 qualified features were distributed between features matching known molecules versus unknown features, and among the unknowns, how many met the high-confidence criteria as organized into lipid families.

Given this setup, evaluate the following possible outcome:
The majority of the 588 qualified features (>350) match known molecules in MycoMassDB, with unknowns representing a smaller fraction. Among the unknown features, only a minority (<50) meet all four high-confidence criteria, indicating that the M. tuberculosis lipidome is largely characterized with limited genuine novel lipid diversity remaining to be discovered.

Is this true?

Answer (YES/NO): NO